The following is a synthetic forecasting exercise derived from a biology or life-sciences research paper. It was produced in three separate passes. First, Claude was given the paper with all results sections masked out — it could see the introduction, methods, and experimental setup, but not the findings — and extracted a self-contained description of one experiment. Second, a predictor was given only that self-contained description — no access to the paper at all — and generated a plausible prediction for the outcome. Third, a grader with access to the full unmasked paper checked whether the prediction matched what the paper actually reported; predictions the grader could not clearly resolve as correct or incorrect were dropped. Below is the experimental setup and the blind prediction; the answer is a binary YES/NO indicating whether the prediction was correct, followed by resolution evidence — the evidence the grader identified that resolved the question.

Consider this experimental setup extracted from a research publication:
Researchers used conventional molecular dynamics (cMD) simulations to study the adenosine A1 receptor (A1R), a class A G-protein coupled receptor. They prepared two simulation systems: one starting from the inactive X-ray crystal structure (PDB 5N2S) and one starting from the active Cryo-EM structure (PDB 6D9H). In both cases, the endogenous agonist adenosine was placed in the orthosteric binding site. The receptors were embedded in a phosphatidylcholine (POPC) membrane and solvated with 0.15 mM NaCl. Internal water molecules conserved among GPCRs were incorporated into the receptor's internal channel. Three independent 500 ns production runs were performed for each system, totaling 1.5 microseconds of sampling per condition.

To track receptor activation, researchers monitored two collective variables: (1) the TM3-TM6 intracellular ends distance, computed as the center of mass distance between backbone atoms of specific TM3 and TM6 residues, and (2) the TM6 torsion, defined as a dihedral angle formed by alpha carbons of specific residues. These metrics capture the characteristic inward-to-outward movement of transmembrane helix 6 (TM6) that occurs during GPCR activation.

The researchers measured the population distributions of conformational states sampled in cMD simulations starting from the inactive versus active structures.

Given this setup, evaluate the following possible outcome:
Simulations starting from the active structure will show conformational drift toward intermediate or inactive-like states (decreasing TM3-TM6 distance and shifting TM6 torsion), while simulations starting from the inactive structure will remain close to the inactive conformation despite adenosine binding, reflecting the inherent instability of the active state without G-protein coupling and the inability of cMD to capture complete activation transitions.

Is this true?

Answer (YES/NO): YES